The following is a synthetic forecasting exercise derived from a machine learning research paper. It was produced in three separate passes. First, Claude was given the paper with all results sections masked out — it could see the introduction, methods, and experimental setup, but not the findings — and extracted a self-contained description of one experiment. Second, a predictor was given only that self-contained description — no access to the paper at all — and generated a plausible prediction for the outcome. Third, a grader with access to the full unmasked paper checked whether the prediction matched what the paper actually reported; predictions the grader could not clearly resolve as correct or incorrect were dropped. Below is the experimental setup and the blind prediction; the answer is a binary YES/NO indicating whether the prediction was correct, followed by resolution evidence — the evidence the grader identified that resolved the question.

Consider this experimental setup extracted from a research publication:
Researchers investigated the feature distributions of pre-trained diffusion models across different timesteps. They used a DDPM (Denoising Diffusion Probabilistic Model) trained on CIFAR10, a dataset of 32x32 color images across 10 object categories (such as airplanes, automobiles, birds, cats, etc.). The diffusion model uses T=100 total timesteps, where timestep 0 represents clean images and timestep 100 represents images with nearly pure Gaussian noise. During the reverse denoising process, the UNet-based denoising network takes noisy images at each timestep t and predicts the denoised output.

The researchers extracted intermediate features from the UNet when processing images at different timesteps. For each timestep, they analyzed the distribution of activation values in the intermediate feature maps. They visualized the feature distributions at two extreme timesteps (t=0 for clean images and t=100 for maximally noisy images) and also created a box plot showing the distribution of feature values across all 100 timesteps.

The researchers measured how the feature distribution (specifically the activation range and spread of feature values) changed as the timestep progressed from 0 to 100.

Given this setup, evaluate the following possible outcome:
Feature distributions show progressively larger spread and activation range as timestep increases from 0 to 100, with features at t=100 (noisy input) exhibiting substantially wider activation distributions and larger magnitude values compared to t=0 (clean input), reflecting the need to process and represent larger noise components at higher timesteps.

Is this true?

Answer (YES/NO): NO